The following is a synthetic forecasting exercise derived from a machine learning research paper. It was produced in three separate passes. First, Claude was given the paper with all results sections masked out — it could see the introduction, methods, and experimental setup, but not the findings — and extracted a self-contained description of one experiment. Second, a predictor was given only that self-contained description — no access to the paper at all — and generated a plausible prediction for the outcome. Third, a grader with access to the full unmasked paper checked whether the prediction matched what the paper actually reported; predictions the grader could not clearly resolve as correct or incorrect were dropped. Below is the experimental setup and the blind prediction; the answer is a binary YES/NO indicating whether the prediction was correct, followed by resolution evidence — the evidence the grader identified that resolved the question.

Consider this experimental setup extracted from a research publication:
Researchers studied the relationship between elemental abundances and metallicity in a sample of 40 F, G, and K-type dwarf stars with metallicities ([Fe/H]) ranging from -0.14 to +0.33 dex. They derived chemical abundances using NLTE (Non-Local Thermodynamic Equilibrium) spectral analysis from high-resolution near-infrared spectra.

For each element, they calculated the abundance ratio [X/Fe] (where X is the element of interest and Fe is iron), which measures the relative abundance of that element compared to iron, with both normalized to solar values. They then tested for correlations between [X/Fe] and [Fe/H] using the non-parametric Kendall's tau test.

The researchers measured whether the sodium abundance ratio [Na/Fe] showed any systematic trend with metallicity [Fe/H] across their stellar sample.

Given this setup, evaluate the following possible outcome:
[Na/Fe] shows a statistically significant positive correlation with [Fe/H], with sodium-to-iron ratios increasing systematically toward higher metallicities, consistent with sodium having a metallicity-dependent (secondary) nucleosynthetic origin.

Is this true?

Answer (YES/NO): YES